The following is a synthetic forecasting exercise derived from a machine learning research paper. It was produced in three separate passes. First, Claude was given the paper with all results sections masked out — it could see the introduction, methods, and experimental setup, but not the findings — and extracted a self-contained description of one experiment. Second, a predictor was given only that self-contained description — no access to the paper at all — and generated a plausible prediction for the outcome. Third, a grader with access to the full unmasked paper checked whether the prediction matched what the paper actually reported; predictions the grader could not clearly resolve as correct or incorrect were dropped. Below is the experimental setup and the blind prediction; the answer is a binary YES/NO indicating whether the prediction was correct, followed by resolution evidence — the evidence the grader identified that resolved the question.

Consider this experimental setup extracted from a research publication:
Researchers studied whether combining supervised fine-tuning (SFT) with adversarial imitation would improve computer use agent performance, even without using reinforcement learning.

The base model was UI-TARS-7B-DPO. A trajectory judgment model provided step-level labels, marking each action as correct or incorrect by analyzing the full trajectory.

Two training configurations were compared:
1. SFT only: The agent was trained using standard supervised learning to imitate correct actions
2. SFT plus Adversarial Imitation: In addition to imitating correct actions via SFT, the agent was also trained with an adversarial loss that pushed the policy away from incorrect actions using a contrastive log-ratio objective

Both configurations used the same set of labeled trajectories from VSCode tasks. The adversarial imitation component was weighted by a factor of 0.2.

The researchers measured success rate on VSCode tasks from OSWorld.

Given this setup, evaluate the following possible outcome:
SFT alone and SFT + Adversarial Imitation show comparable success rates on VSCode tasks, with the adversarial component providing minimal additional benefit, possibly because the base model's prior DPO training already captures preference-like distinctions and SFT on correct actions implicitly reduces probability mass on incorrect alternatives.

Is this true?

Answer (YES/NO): NO